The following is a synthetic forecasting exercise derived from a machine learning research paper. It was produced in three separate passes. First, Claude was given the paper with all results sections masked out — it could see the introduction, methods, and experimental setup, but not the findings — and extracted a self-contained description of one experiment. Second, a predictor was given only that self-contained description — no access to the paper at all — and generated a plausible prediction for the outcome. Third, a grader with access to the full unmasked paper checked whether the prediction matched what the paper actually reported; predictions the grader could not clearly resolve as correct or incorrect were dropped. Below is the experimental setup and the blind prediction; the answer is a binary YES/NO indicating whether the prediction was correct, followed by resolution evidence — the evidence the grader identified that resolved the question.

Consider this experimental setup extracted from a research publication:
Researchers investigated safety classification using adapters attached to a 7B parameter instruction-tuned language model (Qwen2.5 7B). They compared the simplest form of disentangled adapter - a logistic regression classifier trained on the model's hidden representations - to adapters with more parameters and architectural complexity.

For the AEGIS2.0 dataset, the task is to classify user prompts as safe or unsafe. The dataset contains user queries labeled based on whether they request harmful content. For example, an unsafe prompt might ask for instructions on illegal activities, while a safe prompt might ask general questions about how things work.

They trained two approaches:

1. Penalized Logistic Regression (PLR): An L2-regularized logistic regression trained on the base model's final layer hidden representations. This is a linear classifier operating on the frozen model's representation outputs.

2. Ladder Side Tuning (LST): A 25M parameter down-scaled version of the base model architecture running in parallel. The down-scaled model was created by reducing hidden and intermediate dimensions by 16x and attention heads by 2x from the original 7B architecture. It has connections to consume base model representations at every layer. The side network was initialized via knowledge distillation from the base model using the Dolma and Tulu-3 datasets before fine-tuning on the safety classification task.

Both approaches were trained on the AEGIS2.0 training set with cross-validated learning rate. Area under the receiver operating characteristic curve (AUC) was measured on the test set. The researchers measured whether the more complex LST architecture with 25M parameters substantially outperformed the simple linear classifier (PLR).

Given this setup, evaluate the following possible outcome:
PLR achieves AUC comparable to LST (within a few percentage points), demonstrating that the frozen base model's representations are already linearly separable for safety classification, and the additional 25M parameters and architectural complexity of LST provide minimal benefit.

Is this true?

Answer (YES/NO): NO